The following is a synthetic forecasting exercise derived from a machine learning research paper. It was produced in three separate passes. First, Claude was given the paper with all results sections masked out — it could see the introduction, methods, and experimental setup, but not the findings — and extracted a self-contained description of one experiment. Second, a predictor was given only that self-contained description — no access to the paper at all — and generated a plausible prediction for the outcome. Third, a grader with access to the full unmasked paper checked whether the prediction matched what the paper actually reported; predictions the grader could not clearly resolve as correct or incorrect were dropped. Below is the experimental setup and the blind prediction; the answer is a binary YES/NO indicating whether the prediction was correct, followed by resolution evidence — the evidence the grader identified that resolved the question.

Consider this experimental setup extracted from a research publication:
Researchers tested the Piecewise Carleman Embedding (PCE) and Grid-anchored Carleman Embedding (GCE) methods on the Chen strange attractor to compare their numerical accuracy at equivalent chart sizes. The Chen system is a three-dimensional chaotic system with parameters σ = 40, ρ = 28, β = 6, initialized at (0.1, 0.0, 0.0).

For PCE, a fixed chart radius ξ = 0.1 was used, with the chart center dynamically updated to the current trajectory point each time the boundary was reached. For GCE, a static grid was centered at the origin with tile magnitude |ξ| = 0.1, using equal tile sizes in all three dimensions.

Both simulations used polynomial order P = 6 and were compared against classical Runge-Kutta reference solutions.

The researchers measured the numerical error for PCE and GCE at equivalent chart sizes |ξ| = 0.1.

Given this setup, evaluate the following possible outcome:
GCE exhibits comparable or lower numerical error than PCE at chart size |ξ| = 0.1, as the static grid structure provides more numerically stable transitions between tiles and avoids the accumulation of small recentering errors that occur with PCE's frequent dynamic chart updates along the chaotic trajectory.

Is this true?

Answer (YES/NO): YES